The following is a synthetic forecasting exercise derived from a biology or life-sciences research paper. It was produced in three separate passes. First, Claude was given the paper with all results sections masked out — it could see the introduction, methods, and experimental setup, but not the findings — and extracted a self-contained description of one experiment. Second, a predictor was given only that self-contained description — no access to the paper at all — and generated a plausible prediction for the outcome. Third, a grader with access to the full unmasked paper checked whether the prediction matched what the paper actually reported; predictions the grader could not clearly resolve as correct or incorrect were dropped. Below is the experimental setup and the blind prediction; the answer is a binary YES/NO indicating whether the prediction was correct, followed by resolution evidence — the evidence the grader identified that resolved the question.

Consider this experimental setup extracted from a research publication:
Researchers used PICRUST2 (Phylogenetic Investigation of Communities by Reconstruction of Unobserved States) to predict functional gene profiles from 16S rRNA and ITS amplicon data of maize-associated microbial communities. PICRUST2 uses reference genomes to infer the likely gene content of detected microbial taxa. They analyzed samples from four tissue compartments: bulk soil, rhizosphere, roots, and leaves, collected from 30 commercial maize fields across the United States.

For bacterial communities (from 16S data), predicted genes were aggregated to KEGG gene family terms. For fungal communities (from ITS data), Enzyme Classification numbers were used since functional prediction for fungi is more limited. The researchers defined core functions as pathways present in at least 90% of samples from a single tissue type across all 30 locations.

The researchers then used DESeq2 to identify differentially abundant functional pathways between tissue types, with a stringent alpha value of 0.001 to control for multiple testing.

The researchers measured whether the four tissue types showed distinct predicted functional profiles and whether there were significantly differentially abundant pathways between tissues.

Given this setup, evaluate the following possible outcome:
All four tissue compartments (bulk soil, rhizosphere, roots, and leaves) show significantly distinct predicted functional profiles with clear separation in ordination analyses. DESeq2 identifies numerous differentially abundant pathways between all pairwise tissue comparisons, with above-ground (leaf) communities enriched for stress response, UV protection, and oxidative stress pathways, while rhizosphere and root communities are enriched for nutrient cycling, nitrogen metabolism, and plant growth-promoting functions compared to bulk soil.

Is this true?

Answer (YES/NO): NO